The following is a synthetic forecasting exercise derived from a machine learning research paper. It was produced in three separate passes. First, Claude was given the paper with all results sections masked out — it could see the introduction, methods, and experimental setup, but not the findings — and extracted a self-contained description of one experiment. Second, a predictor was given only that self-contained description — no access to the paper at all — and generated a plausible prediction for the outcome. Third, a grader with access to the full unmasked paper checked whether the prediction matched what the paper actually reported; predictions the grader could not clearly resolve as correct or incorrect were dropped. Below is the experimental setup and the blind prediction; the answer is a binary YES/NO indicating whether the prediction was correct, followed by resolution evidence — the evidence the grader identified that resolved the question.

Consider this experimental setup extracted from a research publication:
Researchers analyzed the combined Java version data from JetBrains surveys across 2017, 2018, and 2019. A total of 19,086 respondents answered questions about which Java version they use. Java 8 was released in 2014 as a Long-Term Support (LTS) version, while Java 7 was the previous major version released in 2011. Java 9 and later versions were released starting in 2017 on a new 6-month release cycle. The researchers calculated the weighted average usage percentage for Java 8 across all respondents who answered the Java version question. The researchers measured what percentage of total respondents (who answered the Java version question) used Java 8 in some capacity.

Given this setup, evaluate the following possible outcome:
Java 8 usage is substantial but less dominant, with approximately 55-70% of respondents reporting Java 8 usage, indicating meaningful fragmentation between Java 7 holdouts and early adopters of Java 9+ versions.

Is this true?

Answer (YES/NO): NO